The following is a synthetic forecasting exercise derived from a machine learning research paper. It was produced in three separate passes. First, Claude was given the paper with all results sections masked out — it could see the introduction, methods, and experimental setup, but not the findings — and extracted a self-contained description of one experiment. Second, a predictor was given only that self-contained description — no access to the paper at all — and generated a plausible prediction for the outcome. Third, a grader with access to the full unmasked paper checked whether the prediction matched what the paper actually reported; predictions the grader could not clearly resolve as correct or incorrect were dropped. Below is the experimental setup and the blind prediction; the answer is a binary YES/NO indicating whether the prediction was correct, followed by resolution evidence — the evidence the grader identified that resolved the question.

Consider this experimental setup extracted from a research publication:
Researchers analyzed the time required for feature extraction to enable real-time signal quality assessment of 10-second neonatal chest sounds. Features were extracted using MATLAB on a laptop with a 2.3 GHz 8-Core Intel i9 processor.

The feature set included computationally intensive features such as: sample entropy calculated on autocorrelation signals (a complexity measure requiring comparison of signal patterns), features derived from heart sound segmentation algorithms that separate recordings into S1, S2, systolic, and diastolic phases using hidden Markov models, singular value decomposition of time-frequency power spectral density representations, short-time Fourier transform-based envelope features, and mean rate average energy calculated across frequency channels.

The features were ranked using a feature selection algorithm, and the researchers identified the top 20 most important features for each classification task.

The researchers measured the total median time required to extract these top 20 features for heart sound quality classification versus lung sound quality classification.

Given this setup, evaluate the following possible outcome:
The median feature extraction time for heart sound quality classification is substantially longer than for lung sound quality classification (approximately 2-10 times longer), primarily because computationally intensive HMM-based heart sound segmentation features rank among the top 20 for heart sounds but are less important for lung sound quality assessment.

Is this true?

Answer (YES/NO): NO